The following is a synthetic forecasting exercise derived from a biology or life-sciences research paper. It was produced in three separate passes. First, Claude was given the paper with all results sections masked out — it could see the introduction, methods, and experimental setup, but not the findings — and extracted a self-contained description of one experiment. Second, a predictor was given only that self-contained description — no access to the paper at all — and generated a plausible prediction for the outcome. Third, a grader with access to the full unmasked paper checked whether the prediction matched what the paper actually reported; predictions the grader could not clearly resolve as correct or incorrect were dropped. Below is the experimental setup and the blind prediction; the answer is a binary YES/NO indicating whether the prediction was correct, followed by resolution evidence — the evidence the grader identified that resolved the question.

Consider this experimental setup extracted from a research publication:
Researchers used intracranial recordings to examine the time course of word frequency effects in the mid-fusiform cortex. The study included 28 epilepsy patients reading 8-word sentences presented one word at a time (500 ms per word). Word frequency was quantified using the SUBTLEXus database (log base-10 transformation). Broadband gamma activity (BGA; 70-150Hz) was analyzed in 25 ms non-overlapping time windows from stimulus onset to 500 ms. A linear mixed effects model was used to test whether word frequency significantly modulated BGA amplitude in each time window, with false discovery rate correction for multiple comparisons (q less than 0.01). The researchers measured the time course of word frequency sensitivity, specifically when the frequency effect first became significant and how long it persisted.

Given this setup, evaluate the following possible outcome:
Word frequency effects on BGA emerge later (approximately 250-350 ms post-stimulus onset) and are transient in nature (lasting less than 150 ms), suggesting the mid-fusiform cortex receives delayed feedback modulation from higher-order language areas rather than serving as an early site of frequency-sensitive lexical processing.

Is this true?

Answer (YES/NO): NO